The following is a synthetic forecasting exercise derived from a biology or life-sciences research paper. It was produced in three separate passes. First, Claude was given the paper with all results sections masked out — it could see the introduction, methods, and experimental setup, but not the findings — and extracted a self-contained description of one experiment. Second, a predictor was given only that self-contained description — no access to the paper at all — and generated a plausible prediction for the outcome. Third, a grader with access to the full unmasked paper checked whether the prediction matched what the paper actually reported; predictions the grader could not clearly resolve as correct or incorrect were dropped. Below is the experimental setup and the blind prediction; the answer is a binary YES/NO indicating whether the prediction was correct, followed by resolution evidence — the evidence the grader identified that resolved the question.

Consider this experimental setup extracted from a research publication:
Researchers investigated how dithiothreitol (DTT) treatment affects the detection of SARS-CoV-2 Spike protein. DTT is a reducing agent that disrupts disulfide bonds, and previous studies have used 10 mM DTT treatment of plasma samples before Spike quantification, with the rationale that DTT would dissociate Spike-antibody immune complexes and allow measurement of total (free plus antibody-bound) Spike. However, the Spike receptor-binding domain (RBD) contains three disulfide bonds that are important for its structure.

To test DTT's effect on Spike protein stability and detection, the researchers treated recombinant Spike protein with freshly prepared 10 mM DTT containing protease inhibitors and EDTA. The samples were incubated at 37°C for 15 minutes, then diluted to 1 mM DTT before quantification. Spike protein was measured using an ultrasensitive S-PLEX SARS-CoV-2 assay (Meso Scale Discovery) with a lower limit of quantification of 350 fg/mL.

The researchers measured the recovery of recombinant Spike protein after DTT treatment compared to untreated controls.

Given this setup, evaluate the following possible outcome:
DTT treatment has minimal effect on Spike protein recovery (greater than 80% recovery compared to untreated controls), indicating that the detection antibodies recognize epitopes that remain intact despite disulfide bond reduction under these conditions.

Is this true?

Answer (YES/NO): NO